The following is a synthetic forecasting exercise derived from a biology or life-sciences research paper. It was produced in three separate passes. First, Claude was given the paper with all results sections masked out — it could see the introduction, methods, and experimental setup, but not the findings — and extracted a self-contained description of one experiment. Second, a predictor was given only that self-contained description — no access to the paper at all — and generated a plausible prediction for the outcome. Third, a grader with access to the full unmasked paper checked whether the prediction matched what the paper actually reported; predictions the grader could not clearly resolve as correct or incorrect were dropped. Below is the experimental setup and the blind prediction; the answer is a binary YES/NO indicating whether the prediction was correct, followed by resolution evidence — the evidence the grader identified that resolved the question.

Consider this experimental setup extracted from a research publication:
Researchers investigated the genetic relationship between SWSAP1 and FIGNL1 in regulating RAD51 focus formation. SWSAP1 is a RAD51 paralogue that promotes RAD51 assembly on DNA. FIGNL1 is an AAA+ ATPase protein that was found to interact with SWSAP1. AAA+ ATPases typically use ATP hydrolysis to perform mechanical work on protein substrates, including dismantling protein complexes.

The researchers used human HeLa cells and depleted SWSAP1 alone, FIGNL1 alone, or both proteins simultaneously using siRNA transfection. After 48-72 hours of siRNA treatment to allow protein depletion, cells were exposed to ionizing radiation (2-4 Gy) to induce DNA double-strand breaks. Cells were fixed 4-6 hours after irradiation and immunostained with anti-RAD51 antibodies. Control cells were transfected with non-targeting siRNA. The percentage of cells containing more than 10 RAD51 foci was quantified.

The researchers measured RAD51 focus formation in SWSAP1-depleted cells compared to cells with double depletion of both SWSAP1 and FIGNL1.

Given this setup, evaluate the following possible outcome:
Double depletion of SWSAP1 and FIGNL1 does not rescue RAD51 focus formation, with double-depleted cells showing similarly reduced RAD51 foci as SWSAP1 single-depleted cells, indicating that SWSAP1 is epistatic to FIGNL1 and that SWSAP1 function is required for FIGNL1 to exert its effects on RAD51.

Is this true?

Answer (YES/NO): NO